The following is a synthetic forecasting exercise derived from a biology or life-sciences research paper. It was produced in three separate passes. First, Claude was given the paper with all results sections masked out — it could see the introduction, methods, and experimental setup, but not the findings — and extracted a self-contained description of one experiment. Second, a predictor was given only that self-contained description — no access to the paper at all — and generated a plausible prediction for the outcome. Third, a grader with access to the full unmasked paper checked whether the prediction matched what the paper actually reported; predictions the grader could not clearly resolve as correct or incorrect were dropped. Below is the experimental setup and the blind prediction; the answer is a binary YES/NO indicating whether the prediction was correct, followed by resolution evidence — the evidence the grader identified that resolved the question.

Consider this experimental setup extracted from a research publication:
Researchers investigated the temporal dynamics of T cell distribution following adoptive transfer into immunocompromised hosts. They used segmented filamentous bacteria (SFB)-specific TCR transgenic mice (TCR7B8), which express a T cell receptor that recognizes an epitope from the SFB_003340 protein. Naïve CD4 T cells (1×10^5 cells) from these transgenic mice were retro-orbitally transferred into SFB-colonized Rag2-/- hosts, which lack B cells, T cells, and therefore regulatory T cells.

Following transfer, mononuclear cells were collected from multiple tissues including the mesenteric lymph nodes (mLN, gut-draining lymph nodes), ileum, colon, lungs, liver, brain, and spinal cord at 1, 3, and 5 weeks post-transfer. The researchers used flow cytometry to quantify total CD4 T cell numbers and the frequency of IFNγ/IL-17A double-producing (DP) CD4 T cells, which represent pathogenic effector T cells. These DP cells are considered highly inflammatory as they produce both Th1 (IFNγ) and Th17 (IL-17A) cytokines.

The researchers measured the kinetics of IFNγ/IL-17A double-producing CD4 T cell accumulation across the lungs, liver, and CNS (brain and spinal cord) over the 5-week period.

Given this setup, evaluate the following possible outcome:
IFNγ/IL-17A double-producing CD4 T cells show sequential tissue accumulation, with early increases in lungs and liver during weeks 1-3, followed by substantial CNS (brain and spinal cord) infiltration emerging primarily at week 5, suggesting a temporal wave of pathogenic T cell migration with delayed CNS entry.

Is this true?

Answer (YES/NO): NO